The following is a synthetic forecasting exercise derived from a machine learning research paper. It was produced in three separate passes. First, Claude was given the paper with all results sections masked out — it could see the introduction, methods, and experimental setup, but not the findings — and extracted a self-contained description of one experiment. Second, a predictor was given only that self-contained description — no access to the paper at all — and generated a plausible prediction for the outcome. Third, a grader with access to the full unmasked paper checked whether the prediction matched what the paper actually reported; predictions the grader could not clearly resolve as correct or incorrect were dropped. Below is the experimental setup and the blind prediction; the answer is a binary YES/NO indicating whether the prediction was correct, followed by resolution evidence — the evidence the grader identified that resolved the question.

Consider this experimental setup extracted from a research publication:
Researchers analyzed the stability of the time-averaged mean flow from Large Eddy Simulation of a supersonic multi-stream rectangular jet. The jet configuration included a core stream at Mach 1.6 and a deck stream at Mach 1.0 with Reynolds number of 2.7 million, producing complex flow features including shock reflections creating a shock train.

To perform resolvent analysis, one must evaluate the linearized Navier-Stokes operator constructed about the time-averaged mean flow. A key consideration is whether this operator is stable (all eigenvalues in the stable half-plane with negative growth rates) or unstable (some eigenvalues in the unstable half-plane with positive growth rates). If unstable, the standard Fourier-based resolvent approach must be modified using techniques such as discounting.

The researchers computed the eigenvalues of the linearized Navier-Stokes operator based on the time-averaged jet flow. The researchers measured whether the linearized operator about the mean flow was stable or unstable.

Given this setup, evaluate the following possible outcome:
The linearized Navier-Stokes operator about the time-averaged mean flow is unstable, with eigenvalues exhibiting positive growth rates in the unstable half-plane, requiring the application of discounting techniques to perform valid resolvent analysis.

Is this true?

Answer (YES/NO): YES